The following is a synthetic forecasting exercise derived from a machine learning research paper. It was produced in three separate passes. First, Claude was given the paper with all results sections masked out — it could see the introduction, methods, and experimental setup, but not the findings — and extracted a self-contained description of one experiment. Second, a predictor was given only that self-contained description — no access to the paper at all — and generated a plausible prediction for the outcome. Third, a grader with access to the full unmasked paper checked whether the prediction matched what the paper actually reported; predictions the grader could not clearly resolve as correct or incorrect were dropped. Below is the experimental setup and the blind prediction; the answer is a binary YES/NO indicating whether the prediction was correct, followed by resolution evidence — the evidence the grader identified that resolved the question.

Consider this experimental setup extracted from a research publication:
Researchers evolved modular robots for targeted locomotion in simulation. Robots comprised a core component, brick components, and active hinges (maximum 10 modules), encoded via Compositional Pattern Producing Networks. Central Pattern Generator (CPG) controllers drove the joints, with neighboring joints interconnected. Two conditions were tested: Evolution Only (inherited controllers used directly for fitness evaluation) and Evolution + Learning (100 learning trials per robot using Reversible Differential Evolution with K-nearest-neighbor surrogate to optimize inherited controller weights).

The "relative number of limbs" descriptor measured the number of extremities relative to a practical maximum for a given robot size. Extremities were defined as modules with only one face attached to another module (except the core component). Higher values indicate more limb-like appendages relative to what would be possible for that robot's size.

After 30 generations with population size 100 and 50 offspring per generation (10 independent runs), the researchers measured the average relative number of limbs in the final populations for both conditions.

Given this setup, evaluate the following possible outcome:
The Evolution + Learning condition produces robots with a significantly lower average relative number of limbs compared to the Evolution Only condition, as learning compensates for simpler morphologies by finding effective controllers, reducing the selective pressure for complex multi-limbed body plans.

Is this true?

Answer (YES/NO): NO